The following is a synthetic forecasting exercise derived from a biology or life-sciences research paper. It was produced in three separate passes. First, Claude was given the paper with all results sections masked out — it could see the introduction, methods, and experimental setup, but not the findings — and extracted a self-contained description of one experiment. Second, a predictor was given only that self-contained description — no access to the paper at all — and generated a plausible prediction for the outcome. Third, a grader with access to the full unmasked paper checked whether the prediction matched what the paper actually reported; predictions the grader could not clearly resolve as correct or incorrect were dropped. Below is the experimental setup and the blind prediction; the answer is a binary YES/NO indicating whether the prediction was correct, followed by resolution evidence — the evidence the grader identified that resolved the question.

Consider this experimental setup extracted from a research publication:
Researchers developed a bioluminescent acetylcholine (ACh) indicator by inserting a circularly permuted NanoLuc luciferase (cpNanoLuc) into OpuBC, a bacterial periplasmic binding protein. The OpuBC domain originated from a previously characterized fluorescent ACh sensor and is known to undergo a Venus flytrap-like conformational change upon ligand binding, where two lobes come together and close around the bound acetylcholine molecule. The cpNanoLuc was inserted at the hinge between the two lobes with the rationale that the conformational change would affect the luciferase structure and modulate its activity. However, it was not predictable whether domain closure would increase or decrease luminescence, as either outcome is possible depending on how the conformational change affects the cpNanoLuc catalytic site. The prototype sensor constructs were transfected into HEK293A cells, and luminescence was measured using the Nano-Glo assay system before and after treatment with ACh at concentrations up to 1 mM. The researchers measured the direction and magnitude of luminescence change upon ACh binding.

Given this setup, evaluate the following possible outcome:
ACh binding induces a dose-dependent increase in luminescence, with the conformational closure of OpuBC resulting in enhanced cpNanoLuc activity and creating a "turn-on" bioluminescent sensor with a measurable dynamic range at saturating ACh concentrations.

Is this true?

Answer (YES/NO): YES